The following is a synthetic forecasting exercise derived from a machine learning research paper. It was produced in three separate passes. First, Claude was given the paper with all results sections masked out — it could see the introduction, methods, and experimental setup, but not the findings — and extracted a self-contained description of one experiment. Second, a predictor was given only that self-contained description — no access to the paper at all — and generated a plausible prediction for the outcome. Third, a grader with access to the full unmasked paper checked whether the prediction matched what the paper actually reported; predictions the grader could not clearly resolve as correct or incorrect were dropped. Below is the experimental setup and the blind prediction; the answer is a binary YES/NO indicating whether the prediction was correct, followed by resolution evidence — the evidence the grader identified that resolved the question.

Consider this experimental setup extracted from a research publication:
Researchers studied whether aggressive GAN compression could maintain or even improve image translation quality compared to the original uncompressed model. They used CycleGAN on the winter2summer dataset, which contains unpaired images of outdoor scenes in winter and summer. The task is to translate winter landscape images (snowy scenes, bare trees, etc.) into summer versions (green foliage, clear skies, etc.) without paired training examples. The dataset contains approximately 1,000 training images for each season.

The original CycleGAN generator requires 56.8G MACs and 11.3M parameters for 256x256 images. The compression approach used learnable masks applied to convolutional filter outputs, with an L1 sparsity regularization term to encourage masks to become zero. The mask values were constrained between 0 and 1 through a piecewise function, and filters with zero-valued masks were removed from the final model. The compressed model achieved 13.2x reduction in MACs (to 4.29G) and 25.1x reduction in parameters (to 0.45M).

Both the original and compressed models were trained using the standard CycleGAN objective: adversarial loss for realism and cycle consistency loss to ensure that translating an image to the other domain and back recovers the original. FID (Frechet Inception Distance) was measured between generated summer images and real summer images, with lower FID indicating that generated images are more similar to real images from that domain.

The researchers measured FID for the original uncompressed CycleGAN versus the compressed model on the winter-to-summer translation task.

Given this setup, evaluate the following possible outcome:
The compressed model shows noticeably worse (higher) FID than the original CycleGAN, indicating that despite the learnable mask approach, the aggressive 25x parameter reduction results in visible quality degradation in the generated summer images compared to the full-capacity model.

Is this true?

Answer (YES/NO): NO